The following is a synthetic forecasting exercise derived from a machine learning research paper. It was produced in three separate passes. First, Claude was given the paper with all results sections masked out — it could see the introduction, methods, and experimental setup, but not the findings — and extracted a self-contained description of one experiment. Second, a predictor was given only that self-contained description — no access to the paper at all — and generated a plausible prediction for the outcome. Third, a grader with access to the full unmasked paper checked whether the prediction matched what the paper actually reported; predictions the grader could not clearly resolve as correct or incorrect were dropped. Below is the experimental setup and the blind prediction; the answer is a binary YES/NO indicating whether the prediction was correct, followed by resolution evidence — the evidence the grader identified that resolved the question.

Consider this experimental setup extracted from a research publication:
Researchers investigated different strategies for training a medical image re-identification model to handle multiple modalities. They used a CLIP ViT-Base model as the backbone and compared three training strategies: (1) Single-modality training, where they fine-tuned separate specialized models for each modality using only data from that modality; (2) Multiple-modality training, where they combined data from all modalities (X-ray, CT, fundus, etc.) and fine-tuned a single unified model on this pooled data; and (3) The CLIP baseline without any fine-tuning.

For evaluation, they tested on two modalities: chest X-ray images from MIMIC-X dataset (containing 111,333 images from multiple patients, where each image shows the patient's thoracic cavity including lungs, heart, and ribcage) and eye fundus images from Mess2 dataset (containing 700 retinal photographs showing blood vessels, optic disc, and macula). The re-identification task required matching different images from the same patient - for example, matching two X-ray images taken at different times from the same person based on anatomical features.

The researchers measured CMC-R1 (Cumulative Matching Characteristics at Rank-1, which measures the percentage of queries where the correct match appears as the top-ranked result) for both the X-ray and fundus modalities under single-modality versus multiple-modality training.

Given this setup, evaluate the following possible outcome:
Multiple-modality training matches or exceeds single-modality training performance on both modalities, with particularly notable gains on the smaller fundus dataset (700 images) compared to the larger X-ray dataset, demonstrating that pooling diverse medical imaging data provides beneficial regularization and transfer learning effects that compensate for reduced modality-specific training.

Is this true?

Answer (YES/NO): NO